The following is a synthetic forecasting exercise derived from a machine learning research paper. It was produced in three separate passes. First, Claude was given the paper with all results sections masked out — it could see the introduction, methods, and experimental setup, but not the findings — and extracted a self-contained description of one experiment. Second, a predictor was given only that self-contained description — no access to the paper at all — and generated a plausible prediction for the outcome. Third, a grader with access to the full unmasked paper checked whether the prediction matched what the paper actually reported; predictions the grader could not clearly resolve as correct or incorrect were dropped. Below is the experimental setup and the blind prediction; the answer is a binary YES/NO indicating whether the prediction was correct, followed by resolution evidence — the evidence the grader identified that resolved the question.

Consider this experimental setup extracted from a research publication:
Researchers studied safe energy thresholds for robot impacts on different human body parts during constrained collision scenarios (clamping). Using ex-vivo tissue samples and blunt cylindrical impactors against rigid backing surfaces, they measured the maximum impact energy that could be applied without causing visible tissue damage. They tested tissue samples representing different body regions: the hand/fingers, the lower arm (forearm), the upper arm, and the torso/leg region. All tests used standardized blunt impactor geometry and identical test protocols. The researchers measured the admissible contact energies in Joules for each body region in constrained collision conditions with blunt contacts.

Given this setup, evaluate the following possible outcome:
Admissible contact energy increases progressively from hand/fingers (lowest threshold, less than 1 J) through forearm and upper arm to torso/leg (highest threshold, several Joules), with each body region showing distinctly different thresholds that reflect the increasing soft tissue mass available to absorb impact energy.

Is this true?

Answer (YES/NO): NO